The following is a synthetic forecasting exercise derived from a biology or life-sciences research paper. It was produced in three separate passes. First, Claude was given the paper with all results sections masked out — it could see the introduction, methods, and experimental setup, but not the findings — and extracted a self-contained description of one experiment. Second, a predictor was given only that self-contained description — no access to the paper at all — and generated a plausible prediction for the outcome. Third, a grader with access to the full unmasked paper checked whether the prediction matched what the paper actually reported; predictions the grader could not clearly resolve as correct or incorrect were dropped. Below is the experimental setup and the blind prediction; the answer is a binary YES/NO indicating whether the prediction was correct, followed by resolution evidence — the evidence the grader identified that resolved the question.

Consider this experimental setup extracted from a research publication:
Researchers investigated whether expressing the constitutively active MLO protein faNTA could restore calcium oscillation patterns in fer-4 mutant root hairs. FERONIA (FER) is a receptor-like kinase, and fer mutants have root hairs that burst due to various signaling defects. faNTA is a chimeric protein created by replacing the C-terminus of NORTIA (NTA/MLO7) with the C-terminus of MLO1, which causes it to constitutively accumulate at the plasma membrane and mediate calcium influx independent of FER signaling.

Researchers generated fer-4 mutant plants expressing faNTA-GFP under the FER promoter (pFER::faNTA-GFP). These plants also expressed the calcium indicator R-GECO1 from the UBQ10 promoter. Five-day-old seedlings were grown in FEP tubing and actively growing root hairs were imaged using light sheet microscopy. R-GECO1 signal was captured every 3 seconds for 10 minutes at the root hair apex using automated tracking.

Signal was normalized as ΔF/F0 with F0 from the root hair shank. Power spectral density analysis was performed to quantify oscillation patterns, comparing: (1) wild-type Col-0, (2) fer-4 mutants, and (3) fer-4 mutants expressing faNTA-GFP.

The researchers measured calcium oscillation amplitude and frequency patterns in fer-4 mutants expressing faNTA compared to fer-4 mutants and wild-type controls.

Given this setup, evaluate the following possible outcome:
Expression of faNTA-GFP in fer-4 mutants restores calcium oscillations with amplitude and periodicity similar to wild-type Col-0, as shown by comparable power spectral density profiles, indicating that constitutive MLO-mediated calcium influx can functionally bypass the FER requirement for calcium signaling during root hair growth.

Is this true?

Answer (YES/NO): YES